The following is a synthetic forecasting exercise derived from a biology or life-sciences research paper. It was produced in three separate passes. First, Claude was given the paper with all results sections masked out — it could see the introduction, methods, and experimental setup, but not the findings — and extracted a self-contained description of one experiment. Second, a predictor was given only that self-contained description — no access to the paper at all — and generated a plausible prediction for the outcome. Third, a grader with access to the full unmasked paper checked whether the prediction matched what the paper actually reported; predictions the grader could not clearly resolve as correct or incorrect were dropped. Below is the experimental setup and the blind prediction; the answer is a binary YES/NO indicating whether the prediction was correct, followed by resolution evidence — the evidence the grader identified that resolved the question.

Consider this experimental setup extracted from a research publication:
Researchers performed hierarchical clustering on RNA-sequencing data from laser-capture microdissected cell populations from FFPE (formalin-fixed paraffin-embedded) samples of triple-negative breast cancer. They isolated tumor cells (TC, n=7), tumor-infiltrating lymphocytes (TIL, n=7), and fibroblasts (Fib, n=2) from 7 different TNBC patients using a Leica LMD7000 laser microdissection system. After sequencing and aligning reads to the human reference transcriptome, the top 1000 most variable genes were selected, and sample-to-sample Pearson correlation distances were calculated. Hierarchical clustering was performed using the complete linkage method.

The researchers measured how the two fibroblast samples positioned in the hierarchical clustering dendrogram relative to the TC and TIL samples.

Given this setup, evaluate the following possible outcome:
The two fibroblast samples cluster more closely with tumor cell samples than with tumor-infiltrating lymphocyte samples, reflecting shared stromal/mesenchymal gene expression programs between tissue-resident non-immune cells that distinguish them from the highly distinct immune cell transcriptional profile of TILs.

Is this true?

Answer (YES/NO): NO